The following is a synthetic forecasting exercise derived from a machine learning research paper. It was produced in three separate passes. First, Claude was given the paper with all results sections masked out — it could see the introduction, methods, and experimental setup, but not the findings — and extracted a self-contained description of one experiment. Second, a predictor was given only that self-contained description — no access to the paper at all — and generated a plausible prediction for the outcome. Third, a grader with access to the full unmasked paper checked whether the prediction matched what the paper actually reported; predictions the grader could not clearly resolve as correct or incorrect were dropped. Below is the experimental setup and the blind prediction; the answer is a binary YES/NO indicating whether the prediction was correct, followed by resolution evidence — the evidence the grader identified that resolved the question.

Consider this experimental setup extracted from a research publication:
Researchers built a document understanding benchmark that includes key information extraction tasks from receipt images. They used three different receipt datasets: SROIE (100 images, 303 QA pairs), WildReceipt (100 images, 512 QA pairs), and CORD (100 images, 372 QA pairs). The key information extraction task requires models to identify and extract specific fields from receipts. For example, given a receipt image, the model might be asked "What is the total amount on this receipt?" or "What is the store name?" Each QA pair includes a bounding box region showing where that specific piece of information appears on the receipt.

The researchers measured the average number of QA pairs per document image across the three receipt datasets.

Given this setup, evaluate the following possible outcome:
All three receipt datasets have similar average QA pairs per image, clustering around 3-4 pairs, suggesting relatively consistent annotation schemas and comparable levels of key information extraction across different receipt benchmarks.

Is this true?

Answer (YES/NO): NO